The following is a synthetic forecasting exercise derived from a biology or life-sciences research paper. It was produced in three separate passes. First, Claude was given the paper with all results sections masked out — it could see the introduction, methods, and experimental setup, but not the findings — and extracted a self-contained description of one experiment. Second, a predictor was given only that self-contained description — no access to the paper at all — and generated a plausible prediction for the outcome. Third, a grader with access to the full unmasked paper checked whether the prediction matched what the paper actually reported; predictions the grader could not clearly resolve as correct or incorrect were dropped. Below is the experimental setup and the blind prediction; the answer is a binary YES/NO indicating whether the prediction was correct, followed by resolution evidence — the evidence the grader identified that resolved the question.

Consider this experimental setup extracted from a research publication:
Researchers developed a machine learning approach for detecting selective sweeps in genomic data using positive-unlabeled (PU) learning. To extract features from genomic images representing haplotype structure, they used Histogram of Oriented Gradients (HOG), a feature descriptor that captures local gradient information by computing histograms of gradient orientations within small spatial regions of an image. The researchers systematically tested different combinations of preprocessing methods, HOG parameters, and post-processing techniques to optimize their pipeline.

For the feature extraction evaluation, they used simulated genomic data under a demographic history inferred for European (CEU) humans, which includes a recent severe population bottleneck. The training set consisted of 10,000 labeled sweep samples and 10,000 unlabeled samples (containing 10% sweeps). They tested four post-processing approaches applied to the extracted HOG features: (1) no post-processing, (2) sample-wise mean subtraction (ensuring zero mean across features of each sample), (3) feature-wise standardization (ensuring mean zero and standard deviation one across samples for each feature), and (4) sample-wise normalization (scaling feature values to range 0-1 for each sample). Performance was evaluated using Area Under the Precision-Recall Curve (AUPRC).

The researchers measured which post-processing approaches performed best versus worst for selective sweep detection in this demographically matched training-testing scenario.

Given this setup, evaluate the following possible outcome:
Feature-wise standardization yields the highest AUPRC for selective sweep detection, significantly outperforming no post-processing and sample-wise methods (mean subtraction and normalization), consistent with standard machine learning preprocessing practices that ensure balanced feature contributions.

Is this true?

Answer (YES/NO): NO